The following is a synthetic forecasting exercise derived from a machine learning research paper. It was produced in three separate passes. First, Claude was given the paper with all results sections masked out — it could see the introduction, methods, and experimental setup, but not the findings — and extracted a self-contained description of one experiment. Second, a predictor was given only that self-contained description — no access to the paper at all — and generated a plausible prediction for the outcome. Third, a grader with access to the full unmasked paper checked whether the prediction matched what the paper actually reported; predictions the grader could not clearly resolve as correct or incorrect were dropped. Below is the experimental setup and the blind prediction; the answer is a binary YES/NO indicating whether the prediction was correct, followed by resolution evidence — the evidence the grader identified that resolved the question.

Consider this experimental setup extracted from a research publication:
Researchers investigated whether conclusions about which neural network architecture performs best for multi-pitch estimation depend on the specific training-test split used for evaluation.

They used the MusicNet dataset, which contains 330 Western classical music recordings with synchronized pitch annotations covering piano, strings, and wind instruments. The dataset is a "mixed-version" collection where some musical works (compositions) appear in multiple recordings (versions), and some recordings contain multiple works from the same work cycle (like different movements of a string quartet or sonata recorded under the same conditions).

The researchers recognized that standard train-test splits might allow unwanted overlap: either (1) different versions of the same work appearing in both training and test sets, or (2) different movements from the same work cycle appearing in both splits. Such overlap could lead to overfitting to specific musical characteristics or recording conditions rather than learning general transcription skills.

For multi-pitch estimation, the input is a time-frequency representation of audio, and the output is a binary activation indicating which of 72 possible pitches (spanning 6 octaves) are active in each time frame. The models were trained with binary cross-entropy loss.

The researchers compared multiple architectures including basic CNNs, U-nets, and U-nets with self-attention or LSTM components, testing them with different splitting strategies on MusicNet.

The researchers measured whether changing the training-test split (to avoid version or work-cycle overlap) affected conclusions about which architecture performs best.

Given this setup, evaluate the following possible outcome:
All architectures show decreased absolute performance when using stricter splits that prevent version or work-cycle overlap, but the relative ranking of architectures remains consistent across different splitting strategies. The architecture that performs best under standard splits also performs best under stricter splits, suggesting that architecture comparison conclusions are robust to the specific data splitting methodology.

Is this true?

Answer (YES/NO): NO